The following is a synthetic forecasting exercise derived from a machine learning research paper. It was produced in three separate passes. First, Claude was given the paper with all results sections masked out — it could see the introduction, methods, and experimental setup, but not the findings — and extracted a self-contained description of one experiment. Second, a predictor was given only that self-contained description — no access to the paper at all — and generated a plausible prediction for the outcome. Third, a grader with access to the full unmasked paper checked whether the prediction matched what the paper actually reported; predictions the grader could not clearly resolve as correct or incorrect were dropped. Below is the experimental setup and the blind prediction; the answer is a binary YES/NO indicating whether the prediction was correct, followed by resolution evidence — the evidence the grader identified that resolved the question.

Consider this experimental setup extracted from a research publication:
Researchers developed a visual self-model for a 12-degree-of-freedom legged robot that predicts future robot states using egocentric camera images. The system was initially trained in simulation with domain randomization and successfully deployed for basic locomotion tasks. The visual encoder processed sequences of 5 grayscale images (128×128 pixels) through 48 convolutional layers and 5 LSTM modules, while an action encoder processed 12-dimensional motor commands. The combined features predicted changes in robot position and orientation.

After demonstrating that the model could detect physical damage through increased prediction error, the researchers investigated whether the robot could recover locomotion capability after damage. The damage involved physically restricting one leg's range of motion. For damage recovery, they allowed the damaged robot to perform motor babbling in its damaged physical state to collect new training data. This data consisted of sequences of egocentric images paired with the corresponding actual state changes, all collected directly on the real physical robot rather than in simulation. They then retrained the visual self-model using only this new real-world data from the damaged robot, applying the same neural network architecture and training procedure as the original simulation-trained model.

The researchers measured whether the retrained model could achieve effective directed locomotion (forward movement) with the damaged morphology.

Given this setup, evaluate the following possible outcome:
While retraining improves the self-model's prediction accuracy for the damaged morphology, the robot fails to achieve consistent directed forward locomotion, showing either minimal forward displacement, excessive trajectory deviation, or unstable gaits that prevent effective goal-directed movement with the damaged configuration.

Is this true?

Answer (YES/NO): NO